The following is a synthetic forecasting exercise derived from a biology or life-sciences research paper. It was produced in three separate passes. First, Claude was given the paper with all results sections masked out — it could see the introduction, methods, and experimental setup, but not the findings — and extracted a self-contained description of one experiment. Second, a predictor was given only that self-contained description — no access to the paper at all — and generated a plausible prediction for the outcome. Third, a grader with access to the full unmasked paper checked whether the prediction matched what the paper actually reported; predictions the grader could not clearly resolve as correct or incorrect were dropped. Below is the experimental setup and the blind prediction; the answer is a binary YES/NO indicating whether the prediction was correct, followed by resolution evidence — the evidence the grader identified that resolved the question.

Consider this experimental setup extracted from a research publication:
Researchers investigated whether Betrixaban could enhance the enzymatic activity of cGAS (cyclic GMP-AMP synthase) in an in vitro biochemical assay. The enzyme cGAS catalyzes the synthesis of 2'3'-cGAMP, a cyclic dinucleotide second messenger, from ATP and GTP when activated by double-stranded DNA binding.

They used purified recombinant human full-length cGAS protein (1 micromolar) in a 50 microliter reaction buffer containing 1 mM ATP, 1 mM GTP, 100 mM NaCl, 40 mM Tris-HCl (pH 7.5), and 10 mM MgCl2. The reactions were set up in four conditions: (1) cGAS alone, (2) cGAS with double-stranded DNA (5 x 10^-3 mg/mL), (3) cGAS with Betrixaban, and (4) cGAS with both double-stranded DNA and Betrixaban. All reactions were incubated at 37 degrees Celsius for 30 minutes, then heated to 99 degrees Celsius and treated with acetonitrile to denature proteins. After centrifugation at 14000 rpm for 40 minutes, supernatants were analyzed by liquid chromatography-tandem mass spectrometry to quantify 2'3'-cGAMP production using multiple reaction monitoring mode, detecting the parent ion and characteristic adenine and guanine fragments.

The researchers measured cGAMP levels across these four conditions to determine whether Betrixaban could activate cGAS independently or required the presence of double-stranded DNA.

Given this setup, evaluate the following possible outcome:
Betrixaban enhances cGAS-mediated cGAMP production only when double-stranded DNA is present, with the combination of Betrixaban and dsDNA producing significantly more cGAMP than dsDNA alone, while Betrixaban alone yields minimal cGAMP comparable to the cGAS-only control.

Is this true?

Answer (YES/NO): NO